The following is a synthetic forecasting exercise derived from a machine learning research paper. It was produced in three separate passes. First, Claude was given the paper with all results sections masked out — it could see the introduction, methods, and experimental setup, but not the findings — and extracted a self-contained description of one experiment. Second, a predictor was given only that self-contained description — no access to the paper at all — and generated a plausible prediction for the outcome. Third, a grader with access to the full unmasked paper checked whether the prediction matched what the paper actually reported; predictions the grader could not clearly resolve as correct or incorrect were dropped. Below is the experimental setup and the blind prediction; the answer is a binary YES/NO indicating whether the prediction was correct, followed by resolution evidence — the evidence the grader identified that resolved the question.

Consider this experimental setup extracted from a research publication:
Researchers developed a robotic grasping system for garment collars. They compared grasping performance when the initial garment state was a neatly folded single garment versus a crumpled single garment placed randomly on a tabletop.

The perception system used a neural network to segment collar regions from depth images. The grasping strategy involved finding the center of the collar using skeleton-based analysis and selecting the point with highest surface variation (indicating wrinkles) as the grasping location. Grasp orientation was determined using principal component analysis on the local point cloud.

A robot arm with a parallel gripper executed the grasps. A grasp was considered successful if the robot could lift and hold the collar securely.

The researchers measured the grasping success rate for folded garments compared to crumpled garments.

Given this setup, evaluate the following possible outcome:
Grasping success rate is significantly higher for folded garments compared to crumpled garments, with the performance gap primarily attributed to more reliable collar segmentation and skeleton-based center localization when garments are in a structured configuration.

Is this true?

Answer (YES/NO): NO